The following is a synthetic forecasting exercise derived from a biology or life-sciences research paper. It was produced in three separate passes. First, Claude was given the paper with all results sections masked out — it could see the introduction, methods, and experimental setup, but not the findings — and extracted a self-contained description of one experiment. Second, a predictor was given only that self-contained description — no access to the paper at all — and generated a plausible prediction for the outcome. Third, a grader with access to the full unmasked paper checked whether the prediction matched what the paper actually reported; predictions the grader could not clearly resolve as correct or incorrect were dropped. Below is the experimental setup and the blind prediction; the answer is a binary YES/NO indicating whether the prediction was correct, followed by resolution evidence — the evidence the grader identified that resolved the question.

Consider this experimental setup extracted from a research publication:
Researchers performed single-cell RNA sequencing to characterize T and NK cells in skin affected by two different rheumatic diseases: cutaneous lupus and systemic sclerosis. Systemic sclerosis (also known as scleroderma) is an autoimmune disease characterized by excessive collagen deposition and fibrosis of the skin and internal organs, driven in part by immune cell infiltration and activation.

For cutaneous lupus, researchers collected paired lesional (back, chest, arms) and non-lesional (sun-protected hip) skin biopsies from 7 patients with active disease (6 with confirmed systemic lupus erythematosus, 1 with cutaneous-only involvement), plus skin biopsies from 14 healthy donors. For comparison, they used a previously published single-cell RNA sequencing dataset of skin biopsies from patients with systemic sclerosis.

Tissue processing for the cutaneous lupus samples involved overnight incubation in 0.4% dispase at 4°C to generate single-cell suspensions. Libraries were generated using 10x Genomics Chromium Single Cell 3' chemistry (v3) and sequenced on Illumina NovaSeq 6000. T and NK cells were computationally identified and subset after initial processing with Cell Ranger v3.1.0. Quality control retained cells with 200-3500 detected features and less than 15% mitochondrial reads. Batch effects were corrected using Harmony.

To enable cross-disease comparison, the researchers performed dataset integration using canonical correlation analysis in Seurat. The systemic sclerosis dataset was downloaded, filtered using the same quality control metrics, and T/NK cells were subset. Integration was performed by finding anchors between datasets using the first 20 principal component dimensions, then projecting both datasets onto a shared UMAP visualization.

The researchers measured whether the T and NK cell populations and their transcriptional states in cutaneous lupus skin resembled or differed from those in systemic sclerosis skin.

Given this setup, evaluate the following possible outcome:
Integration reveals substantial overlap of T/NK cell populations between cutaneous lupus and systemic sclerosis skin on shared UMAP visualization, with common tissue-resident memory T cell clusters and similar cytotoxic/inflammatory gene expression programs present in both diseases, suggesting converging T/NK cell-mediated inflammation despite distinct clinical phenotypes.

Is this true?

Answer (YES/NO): NO